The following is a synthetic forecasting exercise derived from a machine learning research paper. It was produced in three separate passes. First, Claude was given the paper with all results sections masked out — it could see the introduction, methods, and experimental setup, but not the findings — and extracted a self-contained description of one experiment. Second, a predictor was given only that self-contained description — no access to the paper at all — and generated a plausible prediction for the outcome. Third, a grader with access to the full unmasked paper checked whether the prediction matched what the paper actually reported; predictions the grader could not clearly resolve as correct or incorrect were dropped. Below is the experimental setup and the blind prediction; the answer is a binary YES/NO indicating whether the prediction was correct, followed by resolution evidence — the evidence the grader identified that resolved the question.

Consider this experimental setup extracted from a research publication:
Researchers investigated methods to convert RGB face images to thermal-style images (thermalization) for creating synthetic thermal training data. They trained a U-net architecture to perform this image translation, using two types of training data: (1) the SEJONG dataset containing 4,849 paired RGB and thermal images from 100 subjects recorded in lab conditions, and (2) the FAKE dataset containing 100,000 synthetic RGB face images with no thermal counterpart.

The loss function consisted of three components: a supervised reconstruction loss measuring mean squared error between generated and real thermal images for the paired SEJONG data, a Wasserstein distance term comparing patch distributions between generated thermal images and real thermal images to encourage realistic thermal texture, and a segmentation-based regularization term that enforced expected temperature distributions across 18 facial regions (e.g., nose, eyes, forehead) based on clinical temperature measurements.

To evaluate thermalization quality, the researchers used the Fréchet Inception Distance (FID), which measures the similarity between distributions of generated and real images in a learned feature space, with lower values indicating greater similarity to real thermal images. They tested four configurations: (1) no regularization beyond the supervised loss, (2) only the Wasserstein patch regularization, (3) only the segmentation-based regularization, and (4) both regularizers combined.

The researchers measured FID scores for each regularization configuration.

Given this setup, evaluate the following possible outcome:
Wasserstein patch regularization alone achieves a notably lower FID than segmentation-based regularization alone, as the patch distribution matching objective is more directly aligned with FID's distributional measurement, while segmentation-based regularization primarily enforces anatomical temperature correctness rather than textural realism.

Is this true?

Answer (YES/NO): NO